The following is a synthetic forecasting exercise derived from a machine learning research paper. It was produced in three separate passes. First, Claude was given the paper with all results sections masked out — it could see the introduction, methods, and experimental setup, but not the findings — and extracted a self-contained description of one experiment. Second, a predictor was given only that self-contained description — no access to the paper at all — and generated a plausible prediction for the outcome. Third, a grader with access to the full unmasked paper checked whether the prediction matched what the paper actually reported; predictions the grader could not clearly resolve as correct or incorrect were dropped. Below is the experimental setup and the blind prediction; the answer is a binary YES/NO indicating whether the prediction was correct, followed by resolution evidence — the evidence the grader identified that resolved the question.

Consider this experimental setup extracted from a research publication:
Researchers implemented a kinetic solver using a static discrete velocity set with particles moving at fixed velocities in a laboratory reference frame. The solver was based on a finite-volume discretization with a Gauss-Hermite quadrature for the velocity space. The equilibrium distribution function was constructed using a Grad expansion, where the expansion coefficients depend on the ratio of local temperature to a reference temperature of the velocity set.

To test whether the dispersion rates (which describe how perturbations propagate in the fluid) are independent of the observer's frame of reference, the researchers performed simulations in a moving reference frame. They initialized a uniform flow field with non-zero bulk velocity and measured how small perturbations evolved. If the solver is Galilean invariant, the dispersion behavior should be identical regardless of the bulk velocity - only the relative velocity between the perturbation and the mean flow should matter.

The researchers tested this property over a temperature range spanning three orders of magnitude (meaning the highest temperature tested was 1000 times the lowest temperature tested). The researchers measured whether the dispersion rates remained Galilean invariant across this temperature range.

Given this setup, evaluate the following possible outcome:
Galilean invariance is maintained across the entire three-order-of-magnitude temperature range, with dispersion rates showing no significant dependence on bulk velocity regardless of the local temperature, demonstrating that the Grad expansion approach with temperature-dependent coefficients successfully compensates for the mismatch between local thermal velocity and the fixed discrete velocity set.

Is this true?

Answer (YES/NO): YES